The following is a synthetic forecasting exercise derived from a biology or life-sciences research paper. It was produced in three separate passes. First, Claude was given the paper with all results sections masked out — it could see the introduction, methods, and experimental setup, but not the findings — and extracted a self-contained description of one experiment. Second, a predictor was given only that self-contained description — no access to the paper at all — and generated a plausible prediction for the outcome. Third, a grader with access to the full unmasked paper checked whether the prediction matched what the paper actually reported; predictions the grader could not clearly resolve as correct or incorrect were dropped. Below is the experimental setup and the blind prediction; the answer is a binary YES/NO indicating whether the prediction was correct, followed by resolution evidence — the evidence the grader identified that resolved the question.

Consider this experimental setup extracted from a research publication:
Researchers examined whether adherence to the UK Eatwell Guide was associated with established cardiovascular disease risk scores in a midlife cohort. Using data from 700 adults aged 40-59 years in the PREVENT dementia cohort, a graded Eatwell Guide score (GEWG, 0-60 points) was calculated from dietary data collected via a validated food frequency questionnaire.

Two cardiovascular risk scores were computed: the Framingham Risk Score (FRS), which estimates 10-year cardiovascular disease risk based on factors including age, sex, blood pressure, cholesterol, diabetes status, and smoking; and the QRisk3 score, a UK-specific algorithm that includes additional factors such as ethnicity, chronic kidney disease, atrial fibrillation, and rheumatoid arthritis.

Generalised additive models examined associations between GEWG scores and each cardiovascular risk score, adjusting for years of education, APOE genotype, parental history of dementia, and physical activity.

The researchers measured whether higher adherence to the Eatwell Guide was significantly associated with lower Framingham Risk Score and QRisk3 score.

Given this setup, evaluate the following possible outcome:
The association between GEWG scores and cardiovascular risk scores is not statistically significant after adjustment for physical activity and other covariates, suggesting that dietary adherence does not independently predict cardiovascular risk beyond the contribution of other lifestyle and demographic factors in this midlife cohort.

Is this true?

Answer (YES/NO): YES